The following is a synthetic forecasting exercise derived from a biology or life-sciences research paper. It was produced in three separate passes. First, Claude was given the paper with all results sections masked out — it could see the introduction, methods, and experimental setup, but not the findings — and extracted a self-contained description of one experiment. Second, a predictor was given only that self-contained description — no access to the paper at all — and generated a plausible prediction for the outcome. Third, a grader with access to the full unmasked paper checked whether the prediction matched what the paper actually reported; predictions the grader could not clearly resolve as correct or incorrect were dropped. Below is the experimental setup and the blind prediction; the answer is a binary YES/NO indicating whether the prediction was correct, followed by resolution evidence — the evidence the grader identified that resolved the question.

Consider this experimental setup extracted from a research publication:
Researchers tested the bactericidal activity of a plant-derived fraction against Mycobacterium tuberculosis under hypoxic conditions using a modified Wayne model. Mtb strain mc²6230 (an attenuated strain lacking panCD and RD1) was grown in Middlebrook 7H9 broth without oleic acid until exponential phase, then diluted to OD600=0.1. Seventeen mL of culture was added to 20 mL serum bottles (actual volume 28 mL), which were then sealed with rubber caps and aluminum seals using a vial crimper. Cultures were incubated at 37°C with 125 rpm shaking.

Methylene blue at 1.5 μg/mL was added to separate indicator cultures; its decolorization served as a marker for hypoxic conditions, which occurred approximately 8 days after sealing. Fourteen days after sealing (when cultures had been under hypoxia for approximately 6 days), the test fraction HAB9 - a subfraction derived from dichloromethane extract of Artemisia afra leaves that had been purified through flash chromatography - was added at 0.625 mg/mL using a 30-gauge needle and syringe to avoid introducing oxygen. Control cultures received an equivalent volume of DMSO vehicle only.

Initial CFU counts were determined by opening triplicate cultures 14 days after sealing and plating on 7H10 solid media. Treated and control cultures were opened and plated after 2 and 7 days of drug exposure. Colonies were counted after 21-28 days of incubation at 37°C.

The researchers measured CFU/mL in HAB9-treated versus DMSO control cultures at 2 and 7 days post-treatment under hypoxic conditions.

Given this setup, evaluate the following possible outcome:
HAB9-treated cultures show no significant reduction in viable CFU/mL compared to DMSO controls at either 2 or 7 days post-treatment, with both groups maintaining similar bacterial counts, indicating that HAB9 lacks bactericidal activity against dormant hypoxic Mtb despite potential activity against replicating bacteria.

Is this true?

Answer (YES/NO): NO